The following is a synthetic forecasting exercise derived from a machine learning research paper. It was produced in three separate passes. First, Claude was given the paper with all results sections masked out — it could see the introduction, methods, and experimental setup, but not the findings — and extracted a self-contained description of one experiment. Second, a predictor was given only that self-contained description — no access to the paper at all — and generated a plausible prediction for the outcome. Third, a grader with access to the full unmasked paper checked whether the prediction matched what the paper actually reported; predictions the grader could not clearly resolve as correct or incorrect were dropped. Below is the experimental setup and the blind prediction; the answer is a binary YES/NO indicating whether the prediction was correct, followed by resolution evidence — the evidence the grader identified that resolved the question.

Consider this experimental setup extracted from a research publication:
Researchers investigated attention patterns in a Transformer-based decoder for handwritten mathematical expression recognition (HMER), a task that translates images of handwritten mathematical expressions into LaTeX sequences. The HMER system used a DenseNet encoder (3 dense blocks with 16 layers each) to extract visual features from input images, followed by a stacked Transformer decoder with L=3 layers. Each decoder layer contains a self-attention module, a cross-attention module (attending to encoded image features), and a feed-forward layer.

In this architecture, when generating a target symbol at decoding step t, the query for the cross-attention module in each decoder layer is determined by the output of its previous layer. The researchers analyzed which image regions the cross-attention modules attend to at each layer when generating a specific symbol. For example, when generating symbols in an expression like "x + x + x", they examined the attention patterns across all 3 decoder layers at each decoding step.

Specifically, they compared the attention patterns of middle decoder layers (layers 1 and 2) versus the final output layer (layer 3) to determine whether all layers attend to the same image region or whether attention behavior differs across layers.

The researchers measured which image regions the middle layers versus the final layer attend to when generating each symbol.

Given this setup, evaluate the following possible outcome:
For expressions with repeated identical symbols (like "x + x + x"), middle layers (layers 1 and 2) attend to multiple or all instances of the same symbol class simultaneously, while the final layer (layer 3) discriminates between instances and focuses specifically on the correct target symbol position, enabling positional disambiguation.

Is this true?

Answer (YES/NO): YES